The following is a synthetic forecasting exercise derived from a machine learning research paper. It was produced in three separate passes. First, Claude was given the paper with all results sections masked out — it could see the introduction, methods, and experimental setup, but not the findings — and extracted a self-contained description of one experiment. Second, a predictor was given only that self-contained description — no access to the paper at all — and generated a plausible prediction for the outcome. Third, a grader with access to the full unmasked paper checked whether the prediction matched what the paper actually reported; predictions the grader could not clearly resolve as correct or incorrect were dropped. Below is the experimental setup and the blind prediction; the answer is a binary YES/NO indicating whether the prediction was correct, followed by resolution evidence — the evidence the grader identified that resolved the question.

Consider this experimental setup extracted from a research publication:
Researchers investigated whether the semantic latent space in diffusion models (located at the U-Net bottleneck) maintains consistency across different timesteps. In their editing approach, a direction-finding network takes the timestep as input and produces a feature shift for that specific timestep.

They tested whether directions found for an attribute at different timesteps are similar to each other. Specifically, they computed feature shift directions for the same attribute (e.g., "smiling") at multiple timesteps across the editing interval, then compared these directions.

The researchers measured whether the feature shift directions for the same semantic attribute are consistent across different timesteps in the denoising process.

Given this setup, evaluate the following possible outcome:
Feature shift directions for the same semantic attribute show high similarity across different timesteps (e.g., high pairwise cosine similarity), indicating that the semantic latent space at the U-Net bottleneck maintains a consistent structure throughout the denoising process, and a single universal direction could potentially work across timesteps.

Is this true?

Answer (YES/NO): YES